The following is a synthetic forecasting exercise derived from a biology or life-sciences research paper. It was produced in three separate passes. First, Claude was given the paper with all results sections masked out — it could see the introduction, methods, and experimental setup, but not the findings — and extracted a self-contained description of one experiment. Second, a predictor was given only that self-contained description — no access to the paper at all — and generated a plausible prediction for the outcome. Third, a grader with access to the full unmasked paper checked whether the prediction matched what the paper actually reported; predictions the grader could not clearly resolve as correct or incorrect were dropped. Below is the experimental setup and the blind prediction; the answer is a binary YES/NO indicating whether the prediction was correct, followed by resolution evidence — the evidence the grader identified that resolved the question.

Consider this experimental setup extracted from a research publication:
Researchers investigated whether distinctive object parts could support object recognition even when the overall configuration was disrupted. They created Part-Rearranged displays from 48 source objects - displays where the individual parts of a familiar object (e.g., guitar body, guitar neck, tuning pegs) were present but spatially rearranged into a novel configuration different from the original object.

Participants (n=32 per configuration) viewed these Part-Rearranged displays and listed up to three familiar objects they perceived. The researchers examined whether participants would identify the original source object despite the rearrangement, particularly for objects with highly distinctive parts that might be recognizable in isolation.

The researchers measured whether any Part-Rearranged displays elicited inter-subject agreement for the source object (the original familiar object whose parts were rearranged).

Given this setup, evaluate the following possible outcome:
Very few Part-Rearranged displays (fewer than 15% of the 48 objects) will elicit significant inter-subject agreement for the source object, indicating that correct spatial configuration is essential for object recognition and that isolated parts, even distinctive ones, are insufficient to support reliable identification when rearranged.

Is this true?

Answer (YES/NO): NO